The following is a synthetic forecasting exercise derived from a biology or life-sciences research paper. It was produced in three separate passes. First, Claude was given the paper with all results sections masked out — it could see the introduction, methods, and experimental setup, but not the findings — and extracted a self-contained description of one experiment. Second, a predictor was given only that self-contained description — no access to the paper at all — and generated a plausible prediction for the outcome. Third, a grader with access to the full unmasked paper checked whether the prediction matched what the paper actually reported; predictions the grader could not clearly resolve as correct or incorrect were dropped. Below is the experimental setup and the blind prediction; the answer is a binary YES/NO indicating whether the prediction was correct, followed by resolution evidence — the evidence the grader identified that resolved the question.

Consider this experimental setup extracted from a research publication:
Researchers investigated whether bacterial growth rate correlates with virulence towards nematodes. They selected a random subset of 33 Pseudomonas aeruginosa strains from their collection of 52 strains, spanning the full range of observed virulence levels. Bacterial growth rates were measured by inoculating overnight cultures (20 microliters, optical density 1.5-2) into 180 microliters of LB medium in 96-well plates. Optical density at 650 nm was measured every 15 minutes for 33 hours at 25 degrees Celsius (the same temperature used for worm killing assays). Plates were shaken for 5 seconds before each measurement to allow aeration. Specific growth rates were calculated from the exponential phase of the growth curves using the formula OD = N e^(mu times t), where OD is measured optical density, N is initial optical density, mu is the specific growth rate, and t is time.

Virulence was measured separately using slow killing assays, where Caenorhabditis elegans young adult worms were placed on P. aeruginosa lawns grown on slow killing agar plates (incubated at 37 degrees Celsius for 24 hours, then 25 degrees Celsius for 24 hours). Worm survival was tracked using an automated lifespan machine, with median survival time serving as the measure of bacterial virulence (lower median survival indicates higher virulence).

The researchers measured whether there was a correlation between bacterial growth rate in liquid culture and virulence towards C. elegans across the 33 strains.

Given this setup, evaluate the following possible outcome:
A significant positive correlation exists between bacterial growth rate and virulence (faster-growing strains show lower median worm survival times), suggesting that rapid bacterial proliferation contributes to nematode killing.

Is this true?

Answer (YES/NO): NO